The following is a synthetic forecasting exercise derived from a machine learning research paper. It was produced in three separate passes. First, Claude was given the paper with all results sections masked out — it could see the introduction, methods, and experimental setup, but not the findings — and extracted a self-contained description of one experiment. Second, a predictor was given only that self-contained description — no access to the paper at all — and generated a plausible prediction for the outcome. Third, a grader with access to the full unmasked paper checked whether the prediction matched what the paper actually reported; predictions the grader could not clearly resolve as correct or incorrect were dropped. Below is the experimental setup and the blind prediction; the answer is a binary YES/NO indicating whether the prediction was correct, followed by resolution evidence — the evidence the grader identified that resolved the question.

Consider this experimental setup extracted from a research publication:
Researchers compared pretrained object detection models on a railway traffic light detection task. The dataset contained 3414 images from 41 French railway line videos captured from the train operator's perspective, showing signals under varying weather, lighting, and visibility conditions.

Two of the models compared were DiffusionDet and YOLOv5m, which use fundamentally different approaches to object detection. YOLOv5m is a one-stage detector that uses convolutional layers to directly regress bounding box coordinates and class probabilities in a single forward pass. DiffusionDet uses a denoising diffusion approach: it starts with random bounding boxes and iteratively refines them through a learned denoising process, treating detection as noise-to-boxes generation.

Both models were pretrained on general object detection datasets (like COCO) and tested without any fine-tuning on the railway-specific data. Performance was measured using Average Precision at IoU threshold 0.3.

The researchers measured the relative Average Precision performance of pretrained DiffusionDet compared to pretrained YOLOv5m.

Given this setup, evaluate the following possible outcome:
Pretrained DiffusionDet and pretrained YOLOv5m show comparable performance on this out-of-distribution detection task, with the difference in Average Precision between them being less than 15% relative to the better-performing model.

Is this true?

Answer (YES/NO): NO